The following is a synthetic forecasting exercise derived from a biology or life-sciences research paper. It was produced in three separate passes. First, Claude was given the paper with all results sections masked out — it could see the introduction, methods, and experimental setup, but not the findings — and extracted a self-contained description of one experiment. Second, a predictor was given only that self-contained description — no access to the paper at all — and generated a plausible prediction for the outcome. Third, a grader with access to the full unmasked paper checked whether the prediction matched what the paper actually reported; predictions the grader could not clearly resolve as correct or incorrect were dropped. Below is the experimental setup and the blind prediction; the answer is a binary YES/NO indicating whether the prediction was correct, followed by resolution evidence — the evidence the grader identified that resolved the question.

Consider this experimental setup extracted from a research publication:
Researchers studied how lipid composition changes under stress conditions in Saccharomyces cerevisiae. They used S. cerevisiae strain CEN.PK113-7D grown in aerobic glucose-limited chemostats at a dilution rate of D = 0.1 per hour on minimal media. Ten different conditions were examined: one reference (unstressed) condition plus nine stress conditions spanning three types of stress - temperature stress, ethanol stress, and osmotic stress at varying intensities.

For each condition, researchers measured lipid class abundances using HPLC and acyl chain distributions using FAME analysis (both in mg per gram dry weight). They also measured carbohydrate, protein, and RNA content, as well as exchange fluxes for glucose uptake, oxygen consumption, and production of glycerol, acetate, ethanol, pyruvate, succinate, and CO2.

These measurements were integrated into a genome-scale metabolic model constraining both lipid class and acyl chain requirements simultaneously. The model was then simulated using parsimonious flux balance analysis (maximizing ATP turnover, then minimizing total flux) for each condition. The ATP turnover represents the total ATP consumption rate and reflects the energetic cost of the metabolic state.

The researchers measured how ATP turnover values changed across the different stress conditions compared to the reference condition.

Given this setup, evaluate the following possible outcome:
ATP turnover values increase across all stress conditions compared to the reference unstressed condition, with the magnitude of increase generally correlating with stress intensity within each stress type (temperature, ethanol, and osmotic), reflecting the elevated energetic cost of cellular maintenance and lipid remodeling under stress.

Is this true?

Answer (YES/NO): YES